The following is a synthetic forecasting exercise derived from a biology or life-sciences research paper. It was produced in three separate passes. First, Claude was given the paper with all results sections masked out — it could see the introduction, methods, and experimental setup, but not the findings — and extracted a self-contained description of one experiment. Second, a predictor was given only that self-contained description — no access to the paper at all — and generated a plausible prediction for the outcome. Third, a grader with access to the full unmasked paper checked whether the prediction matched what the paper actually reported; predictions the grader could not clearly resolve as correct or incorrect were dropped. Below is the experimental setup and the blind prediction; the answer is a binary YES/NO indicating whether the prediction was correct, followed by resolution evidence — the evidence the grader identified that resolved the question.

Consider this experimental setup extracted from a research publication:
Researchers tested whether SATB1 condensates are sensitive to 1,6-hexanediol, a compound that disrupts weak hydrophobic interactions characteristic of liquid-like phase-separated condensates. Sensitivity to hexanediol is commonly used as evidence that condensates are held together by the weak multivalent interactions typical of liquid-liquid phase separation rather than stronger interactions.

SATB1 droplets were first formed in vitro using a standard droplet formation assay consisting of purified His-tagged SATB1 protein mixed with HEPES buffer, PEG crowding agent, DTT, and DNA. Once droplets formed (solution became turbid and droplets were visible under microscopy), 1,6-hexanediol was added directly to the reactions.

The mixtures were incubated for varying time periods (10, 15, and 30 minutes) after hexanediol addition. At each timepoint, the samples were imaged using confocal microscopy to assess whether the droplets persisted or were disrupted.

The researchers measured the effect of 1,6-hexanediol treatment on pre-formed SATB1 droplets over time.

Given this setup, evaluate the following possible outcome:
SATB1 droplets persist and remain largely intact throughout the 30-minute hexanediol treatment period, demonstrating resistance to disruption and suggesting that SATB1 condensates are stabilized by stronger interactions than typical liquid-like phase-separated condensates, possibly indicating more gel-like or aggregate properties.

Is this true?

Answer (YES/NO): NO